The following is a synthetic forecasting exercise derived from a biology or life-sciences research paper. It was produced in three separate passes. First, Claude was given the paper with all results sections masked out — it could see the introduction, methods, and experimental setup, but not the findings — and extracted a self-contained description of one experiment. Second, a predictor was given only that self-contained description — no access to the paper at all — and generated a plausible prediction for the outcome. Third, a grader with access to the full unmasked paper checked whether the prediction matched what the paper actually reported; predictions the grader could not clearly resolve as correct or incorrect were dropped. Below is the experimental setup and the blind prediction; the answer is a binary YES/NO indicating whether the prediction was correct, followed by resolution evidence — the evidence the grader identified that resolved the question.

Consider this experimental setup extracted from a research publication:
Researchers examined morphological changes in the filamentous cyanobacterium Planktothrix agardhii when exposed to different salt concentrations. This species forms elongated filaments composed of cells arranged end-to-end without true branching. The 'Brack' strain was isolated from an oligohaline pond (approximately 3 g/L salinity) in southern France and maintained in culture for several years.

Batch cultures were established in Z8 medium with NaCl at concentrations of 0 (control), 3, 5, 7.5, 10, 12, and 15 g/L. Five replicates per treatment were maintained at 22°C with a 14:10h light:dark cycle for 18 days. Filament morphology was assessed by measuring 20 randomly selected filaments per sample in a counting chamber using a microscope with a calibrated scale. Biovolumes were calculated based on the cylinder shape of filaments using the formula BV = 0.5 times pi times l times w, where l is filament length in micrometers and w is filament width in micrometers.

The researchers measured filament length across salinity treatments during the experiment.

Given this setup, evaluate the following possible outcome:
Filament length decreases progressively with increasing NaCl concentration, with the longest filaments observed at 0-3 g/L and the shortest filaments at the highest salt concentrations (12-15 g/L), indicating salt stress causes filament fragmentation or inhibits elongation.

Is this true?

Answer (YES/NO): NO